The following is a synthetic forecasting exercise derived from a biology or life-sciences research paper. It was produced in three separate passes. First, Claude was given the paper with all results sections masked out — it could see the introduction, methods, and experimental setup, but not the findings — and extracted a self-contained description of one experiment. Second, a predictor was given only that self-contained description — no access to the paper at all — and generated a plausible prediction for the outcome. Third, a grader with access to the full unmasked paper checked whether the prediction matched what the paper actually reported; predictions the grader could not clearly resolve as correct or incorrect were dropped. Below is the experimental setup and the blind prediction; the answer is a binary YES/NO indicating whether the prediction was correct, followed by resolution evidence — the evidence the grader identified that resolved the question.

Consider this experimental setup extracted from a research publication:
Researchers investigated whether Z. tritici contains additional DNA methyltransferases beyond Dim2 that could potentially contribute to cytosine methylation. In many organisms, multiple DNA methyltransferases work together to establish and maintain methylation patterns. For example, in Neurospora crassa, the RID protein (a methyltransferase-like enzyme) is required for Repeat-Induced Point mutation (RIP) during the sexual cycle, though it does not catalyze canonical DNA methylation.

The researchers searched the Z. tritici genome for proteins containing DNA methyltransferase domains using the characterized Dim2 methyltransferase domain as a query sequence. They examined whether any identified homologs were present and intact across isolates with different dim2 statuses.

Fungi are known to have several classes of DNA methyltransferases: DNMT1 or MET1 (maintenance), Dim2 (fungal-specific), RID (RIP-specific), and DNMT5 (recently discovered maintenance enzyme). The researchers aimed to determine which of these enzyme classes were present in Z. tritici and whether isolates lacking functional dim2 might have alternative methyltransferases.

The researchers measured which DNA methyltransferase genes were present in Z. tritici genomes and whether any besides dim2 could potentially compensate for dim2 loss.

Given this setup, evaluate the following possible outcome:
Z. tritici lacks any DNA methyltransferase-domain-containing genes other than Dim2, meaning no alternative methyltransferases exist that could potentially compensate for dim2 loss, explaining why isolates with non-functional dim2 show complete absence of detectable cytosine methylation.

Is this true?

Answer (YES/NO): NO